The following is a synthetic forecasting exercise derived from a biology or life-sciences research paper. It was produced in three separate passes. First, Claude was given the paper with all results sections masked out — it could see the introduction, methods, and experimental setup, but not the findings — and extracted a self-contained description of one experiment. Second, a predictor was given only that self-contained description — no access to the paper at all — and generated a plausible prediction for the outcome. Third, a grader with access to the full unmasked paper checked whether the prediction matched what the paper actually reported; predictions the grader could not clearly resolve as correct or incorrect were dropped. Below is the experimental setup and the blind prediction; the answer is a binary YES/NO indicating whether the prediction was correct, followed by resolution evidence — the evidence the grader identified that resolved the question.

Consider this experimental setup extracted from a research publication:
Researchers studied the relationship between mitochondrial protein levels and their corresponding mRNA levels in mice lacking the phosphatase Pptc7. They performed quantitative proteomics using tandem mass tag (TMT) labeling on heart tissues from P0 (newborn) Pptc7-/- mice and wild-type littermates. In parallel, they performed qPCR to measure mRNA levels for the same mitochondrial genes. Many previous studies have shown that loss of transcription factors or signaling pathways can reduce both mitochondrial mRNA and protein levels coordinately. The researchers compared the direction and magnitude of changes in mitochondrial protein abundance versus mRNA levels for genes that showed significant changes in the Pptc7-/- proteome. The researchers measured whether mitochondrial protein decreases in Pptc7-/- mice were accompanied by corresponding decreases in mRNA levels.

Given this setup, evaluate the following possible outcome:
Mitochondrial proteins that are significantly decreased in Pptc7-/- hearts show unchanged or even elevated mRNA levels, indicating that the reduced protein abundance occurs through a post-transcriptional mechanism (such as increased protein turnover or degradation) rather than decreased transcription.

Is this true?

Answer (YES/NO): YES